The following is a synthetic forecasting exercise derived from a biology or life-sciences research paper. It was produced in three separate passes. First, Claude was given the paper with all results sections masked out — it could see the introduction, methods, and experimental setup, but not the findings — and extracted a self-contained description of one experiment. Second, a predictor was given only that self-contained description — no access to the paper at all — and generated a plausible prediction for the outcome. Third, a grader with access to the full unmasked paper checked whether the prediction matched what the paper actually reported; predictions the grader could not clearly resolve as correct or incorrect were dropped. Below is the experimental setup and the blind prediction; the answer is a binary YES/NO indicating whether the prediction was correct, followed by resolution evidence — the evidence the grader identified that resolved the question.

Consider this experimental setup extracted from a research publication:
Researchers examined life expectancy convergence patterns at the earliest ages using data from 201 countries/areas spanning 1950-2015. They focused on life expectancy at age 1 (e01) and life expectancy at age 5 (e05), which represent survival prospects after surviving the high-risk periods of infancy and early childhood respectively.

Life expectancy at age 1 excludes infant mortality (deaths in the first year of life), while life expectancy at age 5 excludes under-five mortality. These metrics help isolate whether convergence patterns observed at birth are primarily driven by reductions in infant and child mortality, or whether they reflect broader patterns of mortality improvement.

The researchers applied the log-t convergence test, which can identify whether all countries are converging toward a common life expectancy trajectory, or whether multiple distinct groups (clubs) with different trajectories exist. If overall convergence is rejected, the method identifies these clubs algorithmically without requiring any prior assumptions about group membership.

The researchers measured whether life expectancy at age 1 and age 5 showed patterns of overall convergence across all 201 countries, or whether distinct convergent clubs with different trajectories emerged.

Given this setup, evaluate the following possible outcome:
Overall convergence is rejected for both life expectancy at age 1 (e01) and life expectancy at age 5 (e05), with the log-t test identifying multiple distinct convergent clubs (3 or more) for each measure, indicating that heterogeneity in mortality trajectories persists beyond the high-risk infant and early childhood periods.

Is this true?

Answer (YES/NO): NO